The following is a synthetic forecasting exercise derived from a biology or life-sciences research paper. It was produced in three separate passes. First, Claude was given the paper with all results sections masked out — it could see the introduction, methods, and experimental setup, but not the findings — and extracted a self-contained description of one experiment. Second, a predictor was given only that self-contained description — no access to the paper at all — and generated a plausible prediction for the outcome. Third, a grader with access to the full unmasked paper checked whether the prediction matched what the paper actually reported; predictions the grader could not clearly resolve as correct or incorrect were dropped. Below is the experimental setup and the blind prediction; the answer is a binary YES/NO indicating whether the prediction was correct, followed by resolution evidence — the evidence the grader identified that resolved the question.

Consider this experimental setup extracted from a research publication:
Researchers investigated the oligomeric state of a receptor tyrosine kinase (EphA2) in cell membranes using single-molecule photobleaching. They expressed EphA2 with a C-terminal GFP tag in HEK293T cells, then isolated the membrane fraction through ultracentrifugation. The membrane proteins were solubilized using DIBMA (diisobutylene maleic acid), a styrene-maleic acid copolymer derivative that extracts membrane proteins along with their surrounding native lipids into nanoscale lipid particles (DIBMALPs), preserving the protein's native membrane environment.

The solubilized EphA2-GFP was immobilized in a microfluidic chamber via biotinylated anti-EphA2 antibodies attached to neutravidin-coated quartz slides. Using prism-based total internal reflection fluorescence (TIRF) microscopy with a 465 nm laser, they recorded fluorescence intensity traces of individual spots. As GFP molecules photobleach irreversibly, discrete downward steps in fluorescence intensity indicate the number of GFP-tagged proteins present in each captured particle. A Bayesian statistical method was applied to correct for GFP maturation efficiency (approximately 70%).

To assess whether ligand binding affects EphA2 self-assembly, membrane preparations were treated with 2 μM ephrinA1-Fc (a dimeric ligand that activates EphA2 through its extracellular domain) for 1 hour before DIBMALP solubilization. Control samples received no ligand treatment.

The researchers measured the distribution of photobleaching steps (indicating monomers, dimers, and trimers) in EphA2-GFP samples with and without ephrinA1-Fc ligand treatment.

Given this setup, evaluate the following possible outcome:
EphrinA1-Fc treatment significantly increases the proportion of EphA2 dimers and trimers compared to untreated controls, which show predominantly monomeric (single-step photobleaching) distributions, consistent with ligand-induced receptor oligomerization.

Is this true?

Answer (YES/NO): YES